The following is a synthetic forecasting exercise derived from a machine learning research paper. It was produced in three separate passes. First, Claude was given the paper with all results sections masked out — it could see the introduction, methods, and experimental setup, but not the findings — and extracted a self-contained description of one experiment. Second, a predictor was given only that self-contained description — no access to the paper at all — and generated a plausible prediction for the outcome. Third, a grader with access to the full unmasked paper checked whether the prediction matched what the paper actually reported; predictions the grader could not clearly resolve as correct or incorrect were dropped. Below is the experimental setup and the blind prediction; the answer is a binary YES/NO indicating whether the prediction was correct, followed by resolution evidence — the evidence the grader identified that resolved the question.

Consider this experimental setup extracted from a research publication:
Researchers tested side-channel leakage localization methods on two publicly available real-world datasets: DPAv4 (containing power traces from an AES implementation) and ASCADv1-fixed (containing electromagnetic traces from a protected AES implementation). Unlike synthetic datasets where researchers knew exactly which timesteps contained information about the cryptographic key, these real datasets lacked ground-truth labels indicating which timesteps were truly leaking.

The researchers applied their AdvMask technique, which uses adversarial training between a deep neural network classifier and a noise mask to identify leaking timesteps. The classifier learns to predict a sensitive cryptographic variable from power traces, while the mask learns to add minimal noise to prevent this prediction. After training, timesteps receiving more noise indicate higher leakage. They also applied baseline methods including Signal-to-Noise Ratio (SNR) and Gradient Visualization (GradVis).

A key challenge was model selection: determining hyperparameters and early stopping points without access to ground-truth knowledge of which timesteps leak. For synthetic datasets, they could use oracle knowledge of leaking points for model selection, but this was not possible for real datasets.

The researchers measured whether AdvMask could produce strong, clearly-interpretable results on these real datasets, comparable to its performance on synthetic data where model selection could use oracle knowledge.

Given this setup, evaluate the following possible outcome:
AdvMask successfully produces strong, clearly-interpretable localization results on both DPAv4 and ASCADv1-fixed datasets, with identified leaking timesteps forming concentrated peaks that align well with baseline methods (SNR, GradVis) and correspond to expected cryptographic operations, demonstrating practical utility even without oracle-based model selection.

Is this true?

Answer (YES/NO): NO